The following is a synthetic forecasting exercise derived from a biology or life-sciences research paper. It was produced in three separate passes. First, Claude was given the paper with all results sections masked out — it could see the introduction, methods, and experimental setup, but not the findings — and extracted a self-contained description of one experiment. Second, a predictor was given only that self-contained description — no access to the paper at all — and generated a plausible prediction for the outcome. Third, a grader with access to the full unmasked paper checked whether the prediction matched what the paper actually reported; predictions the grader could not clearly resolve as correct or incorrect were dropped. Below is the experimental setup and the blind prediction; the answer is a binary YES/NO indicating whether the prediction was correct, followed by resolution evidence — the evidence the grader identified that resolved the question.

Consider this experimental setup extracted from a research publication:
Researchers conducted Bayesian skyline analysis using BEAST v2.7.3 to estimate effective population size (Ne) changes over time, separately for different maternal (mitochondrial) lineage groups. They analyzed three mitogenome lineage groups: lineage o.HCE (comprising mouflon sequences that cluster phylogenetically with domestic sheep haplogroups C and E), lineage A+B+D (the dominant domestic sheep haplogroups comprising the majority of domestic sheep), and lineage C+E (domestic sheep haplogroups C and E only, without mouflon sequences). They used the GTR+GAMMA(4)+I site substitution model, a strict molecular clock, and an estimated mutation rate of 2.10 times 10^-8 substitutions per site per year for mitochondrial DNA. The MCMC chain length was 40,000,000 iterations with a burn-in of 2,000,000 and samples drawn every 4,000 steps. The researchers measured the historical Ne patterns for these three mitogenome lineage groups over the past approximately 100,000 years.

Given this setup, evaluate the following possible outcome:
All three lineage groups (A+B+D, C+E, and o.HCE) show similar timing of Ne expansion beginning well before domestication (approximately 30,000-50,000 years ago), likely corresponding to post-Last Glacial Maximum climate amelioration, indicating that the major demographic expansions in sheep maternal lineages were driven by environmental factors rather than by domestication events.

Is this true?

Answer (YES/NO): NO